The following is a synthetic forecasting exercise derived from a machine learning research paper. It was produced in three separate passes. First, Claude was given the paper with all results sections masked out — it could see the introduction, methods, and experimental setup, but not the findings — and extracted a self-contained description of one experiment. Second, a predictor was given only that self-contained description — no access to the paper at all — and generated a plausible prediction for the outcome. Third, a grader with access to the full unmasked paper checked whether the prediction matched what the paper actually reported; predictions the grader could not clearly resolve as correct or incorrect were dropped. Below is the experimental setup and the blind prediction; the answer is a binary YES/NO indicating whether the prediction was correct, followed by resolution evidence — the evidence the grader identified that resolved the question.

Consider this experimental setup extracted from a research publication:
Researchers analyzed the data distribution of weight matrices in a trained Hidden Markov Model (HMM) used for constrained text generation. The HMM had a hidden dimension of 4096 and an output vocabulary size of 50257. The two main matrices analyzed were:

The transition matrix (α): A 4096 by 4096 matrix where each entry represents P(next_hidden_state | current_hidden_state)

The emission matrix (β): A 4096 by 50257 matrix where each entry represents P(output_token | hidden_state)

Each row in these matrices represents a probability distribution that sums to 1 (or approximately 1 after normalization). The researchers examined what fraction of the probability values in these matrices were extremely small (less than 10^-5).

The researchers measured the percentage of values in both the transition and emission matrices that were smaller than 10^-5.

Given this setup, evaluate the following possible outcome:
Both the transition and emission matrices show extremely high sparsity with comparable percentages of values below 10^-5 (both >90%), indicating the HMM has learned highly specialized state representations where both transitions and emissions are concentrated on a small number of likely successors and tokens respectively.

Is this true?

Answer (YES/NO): NO